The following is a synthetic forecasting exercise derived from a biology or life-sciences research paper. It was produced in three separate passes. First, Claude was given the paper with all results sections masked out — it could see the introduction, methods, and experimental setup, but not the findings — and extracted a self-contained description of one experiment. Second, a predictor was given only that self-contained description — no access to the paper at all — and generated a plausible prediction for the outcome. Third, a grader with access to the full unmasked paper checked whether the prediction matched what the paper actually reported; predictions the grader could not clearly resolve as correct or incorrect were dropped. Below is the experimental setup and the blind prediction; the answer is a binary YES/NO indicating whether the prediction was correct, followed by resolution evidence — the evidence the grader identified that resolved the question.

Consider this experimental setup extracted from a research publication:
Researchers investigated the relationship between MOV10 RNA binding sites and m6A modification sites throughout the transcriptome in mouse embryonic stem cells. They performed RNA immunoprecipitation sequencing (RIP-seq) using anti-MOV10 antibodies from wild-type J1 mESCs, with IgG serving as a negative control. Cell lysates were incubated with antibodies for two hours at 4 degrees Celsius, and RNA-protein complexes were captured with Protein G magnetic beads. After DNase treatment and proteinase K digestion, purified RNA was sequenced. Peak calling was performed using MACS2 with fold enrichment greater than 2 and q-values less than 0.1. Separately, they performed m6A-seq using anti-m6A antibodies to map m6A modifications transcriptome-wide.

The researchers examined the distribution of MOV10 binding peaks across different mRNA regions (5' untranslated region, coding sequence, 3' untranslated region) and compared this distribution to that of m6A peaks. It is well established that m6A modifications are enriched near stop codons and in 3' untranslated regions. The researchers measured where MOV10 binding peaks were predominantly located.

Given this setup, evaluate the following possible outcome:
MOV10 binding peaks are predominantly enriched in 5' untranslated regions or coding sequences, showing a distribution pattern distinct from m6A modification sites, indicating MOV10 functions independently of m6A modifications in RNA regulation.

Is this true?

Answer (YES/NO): NO